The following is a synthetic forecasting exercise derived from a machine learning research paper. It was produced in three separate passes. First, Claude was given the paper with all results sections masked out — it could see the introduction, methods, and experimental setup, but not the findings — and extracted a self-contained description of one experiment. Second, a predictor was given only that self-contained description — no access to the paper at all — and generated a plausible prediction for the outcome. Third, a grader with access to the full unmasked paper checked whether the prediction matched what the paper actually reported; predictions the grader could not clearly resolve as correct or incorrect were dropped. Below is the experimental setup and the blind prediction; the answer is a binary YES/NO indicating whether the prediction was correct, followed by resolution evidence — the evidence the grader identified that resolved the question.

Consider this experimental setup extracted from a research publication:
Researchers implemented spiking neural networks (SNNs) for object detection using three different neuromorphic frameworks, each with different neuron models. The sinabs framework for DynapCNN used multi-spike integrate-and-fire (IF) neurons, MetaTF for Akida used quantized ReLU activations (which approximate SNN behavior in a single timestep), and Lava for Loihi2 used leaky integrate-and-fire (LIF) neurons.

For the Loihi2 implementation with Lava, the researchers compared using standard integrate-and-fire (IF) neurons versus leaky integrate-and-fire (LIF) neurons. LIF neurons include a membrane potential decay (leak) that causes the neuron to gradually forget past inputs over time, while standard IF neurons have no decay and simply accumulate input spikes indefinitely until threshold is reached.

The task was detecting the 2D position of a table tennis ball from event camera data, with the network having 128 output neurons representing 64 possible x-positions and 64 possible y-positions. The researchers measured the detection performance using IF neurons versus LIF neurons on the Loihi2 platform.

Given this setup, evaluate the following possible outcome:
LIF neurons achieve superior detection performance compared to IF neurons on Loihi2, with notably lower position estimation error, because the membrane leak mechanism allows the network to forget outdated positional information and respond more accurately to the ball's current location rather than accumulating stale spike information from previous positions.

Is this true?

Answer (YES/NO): NO